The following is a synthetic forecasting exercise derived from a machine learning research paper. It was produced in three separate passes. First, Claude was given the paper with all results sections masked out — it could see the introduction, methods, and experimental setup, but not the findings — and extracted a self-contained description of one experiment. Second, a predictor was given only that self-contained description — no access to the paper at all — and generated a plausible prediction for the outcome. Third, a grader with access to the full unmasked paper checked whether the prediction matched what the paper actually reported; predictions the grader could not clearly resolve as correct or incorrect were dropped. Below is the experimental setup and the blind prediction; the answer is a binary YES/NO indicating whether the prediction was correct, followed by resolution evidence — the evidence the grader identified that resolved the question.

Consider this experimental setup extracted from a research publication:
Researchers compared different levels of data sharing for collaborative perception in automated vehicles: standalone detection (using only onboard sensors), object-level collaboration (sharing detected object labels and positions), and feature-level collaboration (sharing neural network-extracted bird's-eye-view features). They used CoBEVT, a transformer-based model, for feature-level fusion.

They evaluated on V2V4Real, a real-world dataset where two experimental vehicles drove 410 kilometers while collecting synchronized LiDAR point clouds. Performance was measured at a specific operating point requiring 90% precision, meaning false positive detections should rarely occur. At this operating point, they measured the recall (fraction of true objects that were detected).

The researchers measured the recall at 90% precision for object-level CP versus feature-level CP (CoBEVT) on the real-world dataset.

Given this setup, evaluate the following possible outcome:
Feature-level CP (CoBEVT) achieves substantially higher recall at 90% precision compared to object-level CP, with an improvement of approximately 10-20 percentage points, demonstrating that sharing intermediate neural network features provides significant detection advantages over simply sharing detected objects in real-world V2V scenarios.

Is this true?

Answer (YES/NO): NO